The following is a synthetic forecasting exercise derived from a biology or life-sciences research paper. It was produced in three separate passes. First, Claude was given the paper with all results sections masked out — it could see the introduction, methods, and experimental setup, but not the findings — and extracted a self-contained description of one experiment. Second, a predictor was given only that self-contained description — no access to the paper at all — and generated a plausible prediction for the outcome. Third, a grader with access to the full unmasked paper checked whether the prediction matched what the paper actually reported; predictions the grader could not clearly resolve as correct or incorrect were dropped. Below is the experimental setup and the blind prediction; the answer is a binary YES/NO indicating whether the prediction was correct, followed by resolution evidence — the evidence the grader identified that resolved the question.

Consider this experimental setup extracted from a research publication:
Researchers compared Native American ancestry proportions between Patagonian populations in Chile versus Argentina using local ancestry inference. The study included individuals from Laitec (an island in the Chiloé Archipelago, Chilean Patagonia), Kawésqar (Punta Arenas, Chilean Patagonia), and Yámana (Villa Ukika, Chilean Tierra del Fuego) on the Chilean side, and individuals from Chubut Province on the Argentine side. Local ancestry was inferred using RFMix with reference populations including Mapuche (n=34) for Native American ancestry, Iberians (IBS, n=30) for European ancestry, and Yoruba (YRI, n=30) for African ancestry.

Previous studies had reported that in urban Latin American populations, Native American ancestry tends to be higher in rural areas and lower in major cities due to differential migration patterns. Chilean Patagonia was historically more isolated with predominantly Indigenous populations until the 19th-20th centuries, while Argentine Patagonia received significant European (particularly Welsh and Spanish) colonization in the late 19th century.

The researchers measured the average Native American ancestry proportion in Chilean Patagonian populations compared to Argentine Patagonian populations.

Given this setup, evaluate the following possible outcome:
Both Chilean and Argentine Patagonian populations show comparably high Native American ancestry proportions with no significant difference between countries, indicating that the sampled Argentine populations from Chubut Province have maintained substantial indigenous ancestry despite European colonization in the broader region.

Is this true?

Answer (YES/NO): NO